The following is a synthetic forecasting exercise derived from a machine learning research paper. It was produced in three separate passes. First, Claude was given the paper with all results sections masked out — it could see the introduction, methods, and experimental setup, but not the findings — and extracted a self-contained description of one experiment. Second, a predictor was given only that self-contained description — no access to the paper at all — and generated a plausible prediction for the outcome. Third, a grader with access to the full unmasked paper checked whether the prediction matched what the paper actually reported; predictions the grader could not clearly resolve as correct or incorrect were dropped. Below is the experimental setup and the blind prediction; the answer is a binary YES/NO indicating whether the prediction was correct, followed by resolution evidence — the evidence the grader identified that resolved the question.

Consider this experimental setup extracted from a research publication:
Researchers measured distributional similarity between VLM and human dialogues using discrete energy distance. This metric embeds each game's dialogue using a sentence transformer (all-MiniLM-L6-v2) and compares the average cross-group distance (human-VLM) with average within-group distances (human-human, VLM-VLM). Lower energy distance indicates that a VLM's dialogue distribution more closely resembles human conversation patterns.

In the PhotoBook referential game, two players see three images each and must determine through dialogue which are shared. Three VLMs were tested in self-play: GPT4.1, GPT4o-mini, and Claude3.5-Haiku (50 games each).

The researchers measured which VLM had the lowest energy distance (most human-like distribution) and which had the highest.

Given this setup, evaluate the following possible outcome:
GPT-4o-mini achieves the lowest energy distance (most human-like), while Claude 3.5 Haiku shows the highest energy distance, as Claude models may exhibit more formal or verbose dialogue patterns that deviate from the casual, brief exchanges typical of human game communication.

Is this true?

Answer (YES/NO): YES